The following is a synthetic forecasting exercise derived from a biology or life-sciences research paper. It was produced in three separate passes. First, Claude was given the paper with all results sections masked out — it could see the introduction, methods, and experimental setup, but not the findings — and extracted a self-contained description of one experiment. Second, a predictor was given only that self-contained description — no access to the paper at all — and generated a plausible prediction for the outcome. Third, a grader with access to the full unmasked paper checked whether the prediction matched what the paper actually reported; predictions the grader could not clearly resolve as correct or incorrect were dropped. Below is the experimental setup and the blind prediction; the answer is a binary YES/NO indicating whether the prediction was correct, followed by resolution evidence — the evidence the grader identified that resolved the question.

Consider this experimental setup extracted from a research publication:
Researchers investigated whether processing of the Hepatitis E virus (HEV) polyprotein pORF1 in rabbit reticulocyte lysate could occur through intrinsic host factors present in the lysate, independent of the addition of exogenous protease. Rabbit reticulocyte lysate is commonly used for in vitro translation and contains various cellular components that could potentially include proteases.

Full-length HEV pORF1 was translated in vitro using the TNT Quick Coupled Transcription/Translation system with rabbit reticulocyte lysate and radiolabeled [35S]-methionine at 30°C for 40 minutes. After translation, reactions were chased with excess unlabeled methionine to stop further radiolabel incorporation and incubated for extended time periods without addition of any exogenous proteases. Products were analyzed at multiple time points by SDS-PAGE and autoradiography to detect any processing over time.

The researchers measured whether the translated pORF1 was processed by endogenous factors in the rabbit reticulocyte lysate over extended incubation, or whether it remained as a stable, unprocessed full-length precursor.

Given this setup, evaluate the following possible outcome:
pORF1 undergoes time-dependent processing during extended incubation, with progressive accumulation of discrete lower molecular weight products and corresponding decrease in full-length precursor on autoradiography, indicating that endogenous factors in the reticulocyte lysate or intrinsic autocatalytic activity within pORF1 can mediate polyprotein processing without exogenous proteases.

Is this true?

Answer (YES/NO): NO